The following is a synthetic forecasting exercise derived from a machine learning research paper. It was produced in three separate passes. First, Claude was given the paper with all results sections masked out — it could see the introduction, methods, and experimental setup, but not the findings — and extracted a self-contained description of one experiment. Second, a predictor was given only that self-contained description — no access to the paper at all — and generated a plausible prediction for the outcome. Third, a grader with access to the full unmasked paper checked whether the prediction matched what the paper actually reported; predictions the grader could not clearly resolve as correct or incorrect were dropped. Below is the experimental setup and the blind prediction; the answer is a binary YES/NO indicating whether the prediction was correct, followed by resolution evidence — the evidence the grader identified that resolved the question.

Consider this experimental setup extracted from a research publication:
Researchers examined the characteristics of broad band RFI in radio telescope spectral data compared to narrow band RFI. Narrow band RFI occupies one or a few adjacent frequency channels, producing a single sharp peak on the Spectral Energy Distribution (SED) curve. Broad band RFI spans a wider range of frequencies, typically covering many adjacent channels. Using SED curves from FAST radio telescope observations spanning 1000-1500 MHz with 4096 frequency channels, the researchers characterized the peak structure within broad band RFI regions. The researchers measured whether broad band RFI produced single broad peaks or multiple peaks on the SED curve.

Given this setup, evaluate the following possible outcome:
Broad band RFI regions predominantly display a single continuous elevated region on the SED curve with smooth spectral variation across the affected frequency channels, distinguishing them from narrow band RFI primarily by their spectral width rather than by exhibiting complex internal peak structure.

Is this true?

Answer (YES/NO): NO